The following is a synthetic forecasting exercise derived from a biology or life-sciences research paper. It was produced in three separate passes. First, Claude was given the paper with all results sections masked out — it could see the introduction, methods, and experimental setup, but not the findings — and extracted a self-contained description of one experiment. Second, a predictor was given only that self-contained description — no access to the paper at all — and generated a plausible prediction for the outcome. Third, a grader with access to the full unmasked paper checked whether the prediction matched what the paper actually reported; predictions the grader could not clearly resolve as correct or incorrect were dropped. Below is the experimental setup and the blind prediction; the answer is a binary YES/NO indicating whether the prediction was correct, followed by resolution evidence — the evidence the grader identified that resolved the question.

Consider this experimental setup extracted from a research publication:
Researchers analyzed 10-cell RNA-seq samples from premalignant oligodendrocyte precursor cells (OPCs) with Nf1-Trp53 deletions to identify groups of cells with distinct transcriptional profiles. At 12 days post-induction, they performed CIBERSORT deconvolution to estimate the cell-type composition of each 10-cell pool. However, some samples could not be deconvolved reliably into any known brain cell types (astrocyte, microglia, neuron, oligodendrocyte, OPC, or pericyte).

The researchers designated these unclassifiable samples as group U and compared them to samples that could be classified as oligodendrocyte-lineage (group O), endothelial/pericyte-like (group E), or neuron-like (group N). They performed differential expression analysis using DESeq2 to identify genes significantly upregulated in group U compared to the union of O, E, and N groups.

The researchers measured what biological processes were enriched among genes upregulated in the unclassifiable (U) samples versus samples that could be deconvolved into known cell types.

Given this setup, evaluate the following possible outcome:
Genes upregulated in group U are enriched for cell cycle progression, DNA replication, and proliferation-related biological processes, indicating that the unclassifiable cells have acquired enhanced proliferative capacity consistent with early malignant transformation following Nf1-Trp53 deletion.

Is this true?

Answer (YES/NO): NO